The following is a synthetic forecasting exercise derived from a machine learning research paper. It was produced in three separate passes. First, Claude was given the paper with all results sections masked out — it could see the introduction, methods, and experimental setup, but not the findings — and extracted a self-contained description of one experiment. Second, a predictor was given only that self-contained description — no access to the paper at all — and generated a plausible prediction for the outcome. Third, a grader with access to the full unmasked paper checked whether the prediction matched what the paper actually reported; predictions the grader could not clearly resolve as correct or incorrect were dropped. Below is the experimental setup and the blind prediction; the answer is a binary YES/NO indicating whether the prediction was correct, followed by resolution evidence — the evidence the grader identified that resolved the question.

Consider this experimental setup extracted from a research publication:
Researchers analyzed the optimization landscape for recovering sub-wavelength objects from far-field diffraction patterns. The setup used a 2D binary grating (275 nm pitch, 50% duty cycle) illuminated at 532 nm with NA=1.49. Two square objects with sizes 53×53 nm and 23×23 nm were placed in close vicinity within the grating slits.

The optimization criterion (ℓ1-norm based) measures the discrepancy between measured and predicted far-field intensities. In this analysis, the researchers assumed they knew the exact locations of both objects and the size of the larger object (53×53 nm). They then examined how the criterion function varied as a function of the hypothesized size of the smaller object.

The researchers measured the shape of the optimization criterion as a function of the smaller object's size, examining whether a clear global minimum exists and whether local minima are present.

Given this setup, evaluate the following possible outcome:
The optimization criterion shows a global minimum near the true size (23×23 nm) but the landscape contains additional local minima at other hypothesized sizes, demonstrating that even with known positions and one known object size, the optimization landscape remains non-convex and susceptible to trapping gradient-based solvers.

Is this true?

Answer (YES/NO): YES